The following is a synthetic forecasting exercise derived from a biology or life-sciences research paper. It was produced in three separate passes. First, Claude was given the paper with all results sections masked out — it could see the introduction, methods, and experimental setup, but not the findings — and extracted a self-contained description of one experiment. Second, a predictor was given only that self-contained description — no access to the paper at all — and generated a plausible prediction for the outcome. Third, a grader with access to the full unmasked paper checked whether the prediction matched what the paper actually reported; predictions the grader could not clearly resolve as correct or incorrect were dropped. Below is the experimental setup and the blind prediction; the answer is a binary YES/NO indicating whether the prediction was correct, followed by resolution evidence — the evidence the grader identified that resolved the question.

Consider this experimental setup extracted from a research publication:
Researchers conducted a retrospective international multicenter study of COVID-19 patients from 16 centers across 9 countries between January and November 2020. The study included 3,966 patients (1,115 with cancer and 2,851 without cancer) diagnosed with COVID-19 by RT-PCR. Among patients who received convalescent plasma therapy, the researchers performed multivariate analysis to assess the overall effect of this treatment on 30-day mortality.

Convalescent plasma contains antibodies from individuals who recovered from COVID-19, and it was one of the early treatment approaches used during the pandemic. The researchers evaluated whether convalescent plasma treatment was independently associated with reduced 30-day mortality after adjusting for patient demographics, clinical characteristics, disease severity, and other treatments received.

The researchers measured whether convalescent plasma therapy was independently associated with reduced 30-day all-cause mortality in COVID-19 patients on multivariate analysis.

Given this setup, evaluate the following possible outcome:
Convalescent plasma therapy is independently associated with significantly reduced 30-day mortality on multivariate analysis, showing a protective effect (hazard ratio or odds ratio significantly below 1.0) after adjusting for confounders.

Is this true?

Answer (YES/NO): NO